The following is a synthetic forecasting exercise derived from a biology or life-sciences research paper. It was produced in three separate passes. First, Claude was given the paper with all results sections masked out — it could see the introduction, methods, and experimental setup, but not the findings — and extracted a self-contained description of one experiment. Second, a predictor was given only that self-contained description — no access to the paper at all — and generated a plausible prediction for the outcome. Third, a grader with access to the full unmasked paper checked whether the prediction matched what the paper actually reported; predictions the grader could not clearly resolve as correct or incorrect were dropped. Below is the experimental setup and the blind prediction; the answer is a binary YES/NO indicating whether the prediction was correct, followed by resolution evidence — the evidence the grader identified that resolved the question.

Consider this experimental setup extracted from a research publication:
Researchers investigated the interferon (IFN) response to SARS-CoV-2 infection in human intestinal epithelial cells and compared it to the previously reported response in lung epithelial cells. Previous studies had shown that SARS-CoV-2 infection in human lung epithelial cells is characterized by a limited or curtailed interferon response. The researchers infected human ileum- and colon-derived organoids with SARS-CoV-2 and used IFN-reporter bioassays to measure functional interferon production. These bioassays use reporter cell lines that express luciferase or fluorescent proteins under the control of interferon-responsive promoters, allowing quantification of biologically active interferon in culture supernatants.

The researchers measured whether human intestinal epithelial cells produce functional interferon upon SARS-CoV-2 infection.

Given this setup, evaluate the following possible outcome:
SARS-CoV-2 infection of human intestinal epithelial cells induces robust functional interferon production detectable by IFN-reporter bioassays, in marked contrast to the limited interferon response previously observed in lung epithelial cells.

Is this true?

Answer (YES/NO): YES